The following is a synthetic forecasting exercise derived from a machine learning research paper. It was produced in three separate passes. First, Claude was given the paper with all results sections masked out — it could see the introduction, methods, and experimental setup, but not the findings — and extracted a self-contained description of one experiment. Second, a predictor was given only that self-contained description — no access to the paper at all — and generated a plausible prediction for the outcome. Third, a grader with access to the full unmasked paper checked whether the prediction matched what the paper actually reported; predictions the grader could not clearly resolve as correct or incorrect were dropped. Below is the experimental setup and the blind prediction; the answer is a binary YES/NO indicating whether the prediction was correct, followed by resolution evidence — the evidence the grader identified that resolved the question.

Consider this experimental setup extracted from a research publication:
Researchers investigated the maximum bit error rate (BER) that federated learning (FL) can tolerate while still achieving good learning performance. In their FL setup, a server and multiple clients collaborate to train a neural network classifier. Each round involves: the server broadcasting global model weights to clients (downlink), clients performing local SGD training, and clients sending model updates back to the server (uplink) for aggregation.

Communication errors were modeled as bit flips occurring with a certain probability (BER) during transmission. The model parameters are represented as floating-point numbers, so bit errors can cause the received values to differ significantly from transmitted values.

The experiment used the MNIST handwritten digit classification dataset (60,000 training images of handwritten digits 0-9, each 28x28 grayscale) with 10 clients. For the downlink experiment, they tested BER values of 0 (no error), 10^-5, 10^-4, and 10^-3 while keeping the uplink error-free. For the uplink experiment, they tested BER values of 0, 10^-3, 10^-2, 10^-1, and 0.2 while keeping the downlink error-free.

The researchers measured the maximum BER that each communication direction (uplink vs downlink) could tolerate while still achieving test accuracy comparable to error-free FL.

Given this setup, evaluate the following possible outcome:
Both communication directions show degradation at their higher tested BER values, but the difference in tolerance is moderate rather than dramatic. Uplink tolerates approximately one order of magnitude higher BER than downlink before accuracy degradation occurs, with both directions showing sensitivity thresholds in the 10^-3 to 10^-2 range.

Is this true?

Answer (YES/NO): NO